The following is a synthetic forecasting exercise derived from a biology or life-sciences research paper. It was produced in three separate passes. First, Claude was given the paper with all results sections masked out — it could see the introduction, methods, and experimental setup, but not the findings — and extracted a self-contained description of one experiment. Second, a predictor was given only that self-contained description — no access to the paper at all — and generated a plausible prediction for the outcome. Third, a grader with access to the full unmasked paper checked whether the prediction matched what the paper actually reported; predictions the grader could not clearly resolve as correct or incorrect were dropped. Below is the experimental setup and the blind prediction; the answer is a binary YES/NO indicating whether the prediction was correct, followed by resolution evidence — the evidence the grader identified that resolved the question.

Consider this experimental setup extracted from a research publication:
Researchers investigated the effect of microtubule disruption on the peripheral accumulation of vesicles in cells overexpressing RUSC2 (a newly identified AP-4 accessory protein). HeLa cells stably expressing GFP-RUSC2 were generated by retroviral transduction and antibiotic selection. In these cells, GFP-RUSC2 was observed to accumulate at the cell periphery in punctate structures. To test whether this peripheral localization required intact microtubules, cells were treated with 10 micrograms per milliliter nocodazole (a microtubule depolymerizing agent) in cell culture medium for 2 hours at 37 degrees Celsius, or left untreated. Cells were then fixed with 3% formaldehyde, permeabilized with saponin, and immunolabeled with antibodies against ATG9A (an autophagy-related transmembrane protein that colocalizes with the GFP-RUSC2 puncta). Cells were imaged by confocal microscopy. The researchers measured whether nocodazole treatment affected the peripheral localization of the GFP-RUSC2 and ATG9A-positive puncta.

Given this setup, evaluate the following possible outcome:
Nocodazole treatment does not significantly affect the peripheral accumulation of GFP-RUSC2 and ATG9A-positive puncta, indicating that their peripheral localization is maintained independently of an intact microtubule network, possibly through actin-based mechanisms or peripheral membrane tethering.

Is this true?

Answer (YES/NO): NO